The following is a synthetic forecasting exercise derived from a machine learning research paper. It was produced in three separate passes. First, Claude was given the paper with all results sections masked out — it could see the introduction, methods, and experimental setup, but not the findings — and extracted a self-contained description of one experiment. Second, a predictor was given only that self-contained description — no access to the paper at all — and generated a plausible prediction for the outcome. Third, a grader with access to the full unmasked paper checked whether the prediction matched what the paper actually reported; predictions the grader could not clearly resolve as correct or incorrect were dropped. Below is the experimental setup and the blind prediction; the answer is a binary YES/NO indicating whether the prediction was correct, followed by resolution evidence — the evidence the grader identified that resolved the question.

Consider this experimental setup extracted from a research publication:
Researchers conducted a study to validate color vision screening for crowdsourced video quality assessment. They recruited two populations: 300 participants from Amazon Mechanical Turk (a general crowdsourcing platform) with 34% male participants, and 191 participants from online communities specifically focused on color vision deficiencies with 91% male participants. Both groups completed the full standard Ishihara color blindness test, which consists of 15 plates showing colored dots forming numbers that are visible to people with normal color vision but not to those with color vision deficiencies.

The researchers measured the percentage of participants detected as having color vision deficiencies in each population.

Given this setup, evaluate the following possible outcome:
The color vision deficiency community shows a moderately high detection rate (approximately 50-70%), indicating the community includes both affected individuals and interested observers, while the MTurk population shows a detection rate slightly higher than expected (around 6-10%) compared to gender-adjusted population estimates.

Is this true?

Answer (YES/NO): NO